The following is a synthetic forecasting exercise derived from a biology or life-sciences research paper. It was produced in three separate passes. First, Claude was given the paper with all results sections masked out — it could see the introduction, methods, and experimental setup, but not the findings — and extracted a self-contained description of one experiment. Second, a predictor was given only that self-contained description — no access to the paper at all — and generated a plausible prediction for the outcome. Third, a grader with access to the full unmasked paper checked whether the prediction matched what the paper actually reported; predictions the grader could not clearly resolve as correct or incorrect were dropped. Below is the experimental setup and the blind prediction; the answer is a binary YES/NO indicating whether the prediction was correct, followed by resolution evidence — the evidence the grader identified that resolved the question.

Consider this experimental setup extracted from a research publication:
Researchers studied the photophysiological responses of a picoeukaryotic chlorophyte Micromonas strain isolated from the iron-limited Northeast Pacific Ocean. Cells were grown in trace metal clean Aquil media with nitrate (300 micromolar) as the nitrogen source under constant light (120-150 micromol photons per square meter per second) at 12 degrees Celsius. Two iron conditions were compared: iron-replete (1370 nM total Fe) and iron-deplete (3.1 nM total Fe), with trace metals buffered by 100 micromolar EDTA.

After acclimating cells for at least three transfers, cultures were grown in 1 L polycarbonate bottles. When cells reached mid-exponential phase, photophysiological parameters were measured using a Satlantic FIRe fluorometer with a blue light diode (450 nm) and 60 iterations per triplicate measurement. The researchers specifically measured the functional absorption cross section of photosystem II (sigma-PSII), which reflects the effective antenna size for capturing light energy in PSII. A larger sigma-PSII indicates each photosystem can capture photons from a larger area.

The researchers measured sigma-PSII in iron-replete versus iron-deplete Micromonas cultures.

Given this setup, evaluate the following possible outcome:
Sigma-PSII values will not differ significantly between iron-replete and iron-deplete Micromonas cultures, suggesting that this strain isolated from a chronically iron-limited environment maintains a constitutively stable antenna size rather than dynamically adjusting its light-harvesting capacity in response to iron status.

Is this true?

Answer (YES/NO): NO